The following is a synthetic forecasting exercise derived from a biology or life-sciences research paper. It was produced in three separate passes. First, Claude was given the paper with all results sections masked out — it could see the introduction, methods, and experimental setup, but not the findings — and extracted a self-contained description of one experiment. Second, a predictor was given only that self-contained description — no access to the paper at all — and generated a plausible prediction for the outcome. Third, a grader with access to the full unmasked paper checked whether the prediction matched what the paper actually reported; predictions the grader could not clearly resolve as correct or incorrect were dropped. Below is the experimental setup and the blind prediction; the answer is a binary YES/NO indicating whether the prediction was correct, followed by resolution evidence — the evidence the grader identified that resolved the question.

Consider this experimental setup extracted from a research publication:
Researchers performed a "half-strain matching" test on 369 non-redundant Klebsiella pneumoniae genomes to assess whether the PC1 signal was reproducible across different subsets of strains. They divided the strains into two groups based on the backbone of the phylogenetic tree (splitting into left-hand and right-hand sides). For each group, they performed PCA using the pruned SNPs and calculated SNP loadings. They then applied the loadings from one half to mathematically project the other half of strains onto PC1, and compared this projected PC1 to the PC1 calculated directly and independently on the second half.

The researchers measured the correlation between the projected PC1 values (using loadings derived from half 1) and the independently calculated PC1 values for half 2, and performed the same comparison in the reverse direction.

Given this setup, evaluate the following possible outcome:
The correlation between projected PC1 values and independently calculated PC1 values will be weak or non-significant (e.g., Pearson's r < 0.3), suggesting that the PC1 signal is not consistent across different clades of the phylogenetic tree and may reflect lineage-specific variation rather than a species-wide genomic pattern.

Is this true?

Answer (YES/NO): NO